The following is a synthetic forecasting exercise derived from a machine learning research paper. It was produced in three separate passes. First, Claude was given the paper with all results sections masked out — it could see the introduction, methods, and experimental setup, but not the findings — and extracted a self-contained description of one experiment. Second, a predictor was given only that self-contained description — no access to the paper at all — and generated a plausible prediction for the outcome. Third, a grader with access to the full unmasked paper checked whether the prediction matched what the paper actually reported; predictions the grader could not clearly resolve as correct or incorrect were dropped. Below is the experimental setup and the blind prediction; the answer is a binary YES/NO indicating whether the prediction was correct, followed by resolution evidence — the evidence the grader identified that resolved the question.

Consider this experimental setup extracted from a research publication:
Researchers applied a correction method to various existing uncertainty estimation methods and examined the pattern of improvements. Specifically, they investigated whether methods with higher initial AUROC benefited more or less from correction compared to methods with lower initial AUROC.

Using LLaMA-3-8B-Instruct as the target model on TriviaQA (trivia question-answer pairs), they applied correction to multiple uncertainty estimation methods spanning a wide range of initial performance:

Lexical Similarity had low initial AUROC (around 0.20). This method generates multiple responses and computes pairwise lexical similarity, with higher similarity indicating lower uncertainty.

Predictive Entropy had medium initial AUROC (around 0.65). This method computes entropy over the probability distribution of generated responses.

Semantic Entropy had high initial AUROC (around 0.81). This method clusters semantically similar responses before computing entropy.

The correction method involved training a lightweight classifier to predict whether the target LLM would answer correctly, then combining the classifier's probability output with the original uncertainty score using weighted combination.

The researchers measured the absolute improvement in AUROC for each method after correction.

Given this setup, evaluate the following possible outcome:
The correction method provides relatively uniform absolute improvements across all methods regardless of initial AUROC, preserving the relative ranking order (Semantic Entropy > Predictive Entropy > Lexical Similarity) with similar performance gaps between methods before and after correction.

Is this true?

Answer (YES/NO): NO